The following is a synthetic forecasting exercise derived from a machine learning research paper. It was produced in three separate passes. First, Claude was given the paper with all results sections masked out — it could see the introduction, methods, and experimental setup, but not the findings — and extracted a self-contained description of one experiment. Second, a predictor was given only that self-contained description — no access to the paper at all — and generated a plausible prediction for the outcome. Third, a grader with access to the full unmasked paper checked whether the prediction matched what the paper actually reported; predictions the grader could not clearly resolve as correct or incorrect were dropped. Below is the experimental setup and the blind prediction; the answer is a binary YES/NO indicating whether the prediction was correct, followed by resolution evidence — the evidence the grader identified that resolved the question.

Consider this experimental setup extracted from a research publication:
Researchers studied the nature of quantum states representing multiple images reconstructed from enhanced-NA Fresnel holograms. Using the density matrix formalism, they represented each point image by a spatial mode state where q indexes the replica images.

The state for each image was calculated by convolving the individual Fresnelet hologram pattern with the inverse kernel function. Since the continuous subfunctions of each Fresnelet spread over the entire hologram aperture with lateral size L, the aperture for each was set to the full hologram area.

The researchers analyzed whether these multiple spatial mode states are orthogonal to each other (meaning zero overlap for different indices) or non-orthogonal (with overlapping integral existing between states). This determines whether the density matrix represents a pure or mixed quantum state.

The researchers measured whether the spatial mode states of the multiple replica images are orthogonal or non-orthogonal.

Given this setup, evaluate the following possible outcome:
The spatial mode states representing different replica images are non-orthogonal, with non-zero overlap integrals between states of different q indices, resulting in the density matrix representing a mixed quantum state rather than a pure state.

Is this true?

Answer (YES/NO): YES